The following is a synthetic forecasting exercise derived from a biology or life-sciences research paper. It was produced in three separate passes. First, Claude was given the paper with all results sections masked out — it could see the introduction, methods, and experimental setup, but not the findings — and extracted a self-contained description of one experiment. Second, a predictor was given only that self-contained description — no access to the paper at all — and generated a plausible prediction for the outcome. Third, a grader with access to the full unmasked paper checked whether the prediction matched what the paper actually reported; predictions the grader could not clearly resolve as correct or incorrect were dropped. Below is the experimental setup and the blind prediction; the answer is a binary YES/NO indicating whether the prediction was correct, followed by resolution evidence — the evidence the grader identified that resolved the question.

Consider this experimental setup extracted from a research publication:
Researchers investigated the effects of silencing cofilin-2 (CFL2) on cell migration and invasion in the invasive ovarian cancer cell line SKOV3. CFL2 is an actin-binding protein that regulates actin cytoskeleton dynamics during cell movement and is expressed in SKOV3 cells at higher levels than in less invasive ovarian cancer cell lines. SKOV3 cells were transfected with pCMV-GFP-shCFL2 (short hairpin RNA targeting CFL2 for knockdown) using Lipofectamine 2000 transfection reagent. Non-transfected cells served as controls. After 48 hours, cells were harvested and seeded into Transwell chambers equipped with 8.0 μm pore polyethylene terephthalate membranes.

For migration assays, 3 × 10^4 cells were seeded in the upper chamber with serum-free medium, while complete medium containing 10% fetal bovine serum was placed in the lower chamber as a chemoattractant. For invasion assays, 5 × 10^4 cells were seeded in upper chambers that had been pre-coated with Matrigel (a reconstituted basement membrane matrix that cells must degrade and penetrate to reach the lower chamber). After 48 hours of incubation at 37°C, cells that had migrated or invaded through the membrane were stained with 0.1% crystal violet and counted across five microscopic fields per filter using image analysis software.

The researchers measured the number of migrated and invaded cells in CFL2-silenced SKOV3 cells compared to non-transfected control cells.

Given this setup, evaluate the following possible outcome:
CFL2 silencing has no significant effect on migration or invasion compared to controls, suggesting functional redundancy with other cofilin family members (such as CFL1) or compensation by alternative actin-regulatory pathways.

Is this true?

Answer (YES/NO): NO